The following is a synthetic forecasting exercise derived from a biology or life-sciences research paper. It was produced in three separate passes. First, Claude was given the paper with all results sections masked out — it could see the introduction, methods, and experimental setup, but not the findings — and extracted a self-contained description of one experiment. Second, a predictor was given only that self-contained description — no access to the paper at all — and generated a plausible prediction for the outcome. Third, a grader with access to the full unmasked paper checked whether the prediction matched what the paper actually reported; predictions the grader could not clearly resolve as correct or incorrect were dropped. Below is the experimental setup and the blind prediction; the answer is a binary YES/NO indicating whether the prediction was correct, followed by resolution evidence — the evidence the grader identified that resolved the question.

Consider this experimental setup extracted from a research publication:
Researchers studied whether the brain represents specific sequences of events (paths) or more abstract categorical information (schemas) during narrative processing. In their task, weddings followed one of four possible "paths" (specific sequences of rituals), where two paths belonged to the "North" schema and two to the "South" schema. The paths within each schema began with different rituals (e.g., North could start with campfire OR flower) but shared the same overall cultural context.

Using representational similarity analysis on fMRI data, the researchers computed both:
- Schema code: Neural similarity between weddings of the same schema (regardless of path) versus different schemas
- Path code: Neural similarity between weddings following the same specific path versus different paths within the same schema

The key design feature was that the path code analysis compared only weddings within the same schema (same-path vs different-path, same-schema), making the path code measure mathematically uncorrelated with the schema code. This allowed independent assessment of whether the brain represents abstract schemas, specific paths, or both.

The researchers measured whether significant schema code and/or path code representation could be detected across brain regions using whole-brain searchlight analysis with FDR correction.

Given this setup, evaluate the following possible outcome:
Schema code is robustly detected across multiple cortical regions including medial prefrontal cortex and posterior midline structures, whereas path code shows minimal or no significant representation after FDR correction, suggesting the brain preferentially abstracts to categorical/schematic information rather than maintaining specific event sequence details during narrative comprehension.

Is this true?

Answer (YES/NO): NO